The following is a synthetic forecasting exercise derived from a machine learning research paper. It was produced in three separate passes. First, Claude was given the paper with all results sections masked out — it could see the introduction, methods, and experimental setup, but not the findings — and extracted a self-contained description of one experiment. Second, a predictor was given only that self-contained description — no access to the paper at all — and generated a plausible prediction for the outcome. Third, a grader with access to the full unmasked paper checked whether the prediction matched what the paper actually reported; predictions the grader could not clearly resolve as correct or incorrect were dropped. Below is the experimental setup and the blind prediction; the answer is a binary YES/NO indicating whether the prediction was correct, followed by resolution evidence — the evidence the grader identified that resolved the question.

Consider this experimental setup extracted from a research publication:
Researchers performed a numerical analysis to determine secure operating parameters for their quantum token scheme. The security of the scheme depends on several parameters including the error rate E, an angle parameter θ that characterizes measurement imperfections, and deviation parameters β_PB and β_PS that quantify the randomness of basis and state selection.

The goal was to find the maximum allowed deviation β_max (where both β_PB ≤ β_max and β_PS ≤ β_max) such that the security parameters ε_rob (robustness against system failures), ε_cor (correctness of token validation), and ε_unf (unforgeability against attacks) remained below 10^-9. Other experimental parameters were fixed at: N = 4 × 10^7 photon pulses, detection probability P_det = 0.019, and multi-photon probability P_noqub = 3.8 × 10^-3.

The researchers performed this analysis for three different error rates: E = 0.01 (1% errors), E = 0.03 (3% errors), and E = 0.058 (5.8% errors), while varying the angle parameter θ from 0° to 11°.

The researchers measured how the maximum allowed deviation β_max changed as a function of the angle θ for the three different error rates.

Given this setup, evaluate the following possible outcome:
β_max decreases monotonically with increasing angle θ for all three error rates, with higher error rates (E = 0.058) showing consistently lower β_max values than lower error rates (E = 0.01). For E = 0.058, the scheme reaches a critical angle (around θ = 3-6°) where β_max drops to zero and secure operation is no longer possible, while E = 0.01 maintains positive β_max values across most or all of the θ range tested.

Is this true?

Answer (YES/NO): NO